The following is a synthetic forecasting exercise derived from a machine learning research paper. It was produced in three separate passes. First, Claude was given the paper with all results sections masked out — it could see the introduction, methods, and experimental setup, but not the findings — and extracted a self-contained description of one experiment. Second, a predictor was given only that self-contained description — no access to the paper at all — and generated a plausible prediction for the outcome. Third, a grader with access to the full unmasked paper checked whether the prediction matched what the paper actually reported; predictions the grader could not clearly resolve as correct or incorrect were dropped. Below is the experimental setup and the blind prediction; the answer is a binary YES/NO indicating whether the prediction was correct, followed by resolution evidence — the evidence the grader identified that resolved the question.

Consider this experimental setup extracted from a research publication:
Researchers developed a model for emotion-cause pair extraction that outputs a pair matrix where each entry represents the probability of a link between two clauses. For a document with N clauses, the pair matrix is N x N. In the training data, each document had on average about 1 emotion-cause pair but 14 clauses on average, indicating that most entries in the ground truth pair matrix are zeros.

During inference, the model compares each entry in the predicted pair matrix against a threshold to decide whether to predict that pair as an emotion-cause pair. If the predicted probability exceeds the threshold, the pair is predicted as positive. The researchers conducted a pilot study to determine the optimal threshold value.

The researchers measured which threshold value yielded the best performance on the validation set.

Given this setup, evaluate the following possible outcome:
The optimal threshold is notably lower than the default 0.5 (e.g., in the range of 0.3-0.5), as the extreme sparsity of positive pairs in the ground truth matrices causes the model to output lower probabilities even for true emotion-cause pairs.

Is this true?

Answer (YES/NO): YES